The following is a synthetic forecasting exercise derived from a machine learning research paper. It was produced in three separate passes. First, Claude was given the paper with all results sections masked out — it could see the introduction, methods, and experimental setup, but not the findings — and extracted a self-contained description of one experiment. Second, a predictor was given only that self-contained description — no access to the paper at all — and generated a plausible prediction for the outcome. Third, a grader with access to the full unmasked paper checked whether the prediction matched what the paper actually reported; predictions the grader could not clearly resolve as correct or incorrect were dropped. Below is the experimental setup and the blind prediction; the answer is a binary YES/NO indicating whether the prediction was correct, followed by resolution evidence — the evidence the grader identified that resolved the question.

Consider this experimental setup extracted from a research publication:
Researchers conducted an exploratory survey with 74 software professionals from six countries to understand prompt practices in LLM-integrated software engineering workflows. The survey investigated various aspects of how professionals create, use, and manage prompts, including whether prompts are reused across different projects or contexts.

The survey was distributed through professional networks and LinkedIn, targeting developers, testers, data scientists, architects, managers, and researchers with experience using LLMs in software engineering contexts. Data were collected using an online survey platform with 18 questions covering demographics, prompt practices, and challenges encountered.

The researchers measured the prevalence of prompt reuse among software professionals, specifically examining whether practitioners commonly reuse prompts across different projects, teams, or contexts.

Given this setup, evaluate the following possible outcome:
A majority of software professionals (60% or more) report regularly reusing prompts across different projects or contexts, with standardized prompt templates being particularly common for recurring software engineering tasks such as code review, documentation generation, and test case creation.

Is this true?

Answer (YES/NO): NO